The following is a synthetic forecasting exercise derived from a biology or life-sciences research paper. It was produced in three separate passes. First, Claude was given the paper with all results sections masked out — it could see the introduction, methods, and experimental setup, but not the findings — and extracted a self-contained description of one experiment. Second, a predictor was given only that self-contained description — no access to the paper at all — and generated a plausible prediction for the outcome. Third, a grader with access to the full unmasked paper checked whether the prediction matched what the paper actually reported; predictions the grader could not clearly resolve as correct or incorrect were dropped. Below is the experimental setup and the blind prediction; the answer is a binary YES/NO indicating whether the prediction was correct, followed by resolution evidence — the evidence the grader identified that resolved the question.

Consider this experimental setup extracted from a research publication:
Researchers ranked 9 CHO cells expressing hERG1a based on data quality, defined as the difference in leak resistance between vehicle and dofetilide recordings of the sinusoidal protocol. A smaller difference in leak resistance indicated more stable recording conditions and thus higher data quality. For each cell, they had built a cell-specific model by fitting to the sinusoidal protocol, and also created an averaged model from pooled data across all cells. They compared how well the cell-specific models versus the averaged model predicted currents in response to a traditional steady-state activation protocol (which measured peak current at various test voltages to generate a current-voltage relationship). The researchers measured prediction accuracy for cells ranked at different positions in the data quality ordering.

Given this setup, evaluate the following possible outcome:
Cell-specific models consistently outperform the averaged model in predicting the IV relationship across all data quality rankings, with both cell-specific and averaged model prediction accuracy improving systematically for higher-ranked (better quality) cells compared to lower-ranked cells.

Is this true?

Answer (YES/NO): NO